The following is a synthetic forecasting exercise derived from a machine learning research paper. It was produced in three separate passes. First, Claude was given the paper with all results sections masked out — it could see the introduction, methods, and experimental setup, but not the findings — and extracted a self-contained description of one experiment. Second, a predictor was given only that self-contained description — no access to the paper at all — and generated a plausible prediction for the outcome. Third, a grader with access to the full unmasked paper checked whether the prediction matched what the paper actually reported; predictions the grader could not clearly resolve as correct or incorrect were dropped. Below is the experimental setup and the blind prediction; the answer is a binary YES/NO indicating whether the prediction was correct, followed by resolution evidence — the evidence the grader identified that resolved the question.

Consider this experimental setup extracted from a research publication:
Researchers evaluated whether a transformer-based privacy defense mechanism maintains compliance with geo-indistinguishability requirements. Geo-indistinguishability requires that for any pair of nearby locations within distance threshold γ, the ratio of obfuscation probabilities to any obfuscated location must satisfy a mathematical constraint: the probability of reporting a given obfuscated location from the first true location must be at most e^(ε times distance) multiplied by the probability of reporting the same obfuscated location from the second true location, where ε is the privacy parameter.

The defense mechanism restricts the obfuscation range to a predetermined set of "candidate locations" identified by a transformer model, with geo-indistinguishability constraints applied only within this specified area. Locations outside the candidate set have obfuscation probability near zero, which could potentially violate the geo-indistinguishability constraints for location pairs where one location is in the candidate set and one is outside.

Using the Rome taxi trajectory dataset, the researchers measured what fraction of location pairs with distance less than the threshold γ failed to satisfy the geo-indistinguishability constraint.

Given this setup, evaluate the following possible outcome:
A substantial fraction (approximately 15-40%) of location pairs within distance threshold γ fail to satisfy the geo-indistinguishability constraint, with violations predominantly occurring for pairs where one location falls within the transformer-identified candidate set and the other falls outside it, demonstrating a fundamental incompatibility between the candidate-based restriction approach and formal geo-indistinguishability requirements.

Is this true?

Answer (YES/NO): NO